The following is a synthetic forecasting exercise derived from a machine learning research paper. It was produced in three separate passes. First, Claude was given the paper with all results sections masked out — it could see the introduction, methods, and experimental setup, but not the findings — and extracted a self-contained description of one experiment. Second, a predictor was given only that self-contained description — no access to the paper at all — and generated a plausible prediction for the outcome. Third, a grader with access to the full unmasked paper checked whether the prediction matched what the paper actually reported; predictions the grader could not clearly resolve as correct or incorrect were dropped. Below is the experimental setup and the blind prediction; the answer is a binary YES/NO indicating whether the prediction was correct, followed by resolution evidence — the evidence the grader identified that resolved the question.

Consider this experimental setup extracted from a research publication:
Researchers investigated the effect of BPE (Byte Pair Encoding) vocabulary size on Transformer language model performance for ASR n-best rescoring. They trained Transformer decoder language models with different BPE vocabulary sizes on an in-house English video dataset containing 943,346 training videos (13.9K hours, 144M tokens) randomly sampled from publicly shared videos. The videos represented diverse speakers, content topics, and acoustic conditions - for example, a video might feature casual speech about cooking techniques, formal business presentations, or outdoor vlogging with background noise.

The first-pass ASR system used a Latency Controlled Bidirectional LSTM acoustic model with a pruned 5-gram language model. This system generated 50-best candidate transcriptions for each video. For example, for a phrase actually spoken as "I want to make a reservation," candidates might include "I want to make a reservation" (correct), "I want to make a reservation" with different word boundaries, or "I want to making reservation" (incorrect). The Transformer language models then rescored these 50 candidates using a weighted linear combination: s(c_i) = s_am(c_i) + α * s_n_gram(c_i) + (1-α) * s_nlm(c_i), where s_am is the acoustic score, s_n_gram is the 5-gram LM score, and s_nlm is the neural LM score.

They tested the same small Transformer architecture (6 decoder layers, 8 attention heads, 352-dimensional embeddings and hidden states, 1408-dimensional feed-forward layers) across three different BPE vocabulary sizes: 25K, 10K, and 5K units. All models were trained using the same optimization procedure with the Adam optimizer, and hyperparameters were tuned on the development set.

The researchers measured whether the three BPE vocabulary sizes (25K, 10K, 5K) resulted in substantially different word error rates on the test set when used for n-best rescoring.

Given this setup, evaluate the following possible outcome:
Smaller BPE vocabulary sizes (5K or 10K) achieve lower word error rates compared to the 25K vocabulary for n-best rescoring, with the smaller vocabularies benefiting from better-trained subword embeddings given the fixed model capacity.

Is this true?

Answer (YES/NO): NO